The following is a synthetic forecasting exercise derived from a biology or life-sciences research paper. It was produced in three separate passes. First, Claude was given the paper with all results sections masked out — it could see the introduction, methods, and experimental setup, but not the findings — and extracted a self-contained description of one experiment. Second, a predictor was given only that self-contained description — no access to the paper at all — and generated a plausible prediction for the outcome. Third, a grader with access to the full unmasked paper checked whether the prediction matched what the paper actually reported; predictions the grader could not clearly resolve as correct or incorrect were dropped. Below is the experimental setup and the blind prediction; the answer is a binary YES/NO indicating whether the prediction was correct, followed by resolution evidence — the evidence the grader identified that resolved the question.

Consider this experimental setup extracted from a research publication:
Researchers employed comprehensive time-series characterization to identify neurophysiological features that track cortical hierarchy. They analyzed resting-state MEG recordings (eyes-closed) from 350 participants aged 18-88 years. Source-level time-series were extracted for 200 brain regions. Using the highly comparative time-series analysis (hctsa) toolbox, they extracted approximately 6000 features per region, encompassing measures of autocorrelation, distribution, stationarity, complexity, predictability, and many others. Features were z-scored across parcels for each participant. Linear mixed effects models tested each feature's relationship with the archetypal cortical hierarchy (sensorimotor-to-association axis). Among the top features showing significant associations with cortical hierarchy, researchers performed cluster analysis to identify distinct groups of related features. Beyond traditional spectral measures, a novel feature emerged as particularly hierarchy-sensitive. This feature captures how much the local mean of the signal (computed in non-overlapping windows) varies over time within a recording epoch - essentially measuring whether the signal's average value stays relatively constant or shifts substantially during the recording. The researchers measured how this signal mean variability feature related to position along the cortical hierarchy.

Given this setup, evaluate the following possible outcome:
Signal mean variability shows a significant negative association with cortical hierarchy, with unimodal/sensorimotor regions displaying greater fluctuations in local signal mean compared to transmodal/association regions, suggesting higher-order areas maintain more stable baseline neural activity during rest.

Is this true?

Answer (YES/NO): NO